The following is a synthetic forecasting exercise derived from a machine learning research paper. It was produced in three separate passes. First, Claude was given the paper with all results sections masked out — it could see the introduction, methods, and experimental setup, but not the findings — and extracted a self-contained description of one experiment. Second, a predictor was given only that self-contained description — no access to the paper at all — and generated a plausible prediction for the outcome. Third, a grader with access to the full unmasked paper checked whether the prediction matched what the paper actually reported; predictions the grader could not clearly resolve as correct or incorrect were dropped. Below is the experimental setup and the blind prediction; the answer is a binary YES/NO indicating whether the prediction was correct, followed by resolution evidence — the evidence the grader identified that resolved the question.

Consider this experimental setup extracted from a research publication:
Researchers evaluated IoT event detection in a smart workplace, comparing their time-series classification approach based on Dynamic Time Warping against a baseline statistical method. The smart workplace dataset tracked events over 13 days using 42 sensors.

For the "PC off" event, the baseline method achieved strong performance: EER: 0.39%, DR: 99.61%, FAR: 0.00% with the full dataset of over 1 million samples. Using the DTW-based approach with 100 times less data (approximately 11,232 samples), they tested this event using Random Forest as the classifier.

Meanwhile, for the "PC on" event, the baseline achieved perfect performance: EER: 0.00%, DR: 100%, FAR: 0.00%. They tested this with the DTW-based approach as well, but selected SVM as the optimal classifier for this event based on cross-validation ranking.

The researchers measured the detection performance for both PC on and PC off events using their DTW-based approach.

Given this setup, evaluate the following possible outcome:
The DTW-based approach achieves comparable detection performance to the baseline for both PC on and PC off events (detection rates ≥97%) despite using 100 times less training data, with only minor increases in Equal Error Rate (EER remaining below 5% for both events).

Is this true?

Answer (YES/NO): NO